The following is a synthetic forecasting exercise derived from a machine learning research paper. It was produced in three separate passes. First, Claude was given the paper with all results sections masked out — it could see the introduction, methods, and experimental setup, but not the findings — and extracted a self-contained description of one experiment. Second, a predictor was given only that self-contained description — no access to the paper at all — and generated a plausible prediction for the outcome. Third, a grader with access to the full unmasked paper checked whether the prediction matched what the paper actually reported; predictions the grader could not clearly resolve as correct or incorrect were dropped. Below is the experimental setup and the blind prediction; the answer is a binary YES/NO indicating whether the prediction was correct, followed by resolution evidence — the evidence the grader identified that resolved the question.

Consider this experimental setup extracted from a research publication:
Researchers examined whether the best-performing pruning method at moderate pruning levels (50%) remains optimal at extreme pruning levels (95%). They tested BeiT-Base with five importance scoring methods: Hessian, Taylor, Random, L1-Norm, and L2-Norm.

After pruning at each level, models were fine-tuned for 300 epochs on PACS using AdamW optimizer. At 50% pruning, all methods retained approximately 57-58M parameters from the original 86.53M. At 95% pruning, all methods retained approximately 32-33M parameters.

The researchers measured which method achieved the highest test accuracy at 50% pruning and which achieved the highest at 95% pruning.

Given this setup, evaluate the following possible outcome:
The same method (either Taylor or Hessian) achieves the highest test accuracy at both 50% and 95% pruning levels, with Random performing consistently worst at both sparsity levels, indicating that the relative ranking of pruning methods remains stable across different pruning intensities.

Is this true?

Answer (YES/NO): NO